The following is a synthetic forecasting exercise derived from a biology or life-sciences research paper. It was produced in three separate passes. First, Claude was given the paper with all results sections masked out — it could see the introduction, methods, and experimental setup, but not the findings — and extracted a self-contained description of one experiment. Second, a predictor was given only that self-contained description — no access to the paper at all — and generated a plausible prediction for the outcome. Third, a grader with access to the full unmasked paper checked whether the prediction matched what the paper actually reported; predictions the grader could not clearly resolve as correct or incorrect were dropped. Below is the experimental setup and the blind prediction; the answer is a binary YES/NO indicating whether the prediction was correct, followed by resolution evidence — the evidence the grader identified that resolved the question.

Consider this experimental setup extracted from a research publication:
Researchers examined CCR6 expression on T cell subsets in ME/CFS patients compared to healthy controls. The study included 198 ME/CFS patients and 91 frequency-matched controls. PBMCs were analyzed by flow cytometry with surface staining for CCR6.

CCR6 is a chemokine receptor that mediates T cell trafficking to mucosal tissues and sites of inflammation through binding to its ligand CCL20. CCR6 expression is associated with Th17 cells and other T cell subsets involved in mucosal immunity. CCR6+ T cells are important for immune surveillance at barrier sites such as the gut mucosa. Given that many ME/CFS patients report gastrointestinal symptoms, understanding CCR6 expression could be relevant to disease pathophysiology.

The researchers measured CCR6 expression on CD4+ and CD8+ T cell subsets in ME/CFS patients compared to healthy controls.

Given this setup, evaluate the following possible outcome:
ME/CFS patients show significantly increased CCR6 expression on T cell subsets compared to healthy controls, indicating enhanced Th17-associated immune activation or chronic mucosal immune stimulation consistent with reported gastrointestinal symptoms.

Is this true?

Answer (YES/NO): YES